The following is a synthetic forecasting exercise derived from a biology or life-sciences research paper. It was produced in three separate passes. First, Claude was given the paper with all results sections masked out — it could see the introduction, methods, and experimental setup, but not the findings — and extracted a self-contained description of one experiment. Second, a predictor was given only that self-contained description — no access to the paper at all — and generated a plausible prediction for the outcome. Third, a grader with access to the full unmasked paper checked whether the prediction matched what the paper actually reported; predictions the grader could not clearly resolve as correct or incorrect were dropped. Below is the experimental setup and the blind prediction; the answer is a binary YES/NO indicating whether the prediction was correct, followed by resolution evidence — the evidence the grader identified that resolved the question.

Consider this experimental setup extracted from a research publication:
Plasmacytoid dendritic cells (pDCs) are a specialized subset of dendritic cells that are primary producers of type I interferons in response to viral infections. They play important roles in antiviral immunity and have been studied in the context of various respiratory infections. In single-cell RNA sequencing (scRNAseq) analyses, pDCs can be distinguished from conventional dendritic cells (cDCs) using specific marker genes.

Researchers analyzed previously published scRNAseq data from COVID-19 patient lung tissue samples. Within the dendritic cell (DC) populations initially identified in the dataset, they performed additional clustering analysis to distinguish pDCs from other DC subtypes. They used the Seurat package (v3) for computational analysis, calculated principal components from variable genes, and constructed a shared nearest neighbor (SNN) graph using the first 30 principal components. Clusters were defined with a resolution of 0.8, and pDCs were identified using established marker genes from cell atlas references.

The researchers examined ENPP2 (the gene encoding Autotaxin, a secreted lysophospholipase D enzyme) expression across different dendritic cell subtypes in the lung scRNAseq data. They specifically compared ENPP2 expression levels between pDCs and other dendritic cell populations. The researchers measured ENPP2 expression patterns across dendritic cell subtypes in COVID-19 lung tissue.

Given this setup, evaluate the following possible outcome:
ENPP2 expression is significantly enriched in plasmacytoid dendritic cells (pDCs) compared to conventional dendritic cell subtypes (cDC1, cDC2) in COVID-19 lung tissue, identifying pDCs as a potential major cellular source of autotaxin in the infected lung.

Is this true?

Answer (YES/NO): NO